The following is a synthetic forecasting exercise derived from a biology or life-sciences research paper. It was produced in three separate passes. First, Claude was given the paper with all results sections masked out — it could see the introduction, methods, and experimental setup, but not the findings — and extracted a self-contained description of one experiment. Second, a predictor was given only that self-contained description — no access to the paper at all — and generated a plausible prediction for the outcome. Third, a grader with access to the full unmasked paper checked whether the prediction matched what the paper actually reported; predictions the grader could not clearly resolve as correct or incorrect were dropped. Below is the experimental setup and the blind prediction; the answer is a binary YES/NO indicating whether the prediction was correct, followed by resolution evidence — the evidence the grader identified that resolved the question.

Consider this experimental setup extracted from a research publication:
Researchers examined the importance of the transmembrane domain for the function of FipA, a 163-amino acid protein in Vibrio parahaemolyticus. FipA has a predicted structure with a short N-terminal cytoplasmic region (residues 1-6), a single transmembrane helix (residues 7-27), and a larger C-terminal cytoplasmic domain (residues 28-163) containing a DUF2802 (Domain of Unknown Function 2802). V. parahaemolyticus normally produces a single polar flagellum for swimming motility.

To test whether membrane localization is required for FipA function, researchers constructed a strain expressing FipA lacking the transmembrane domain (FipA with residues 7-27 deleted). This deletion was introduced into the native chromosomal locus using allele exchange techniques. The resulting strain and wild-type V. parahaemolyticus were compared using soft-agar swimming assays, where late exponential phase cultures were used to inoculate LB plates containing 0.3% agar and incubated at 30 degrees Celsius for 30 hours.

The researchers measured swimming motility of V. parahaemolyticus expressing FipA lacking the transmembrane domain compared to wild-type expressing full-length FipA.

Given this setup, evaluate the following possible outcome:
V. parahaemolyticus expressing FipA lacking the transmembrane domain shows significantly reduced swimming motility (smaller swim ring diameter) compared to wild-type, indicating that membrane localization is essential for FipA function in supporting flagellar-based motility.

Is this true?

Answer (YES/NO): YES